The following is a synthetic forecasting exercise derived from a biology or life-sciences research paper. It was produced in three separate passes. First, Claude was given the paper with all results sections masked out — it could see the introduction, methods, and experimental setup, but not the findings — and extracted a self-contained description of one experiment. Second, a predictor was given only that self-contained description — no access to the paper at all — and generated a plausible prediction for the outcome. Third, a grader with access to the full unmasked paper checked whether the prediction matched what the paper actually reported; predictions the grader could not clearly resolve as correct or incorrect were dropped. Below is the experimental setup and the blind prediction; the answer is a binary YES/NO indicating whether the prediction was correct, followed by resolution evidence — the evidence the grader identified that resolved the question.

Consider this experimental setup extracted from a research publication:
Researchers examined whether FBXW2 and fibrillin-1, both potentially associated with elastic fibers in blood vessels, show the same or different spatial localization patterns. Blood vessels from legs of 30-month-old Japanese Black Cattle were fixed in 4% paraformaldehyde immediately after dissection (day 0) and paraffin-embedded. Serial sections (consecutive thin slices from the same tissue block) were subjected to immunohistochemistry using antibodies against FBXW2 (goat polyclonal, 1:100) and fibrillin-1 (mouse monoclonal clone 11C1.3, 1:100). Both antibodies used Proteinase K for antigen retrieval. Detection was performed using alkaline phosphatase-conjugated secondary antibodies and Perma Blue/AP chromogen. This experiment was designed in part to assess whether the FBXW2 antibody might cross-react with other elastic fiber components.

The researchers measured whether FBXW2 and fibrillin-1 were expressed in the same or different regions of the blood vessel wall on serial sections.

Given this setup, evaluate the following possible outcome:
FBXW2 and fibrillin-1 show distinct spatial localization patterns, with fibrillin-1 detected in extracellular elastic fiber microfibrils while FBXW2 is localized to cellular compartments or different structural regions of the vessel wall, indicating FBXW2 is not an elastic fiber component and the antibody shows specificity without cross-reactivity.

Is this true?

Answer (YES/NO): NO